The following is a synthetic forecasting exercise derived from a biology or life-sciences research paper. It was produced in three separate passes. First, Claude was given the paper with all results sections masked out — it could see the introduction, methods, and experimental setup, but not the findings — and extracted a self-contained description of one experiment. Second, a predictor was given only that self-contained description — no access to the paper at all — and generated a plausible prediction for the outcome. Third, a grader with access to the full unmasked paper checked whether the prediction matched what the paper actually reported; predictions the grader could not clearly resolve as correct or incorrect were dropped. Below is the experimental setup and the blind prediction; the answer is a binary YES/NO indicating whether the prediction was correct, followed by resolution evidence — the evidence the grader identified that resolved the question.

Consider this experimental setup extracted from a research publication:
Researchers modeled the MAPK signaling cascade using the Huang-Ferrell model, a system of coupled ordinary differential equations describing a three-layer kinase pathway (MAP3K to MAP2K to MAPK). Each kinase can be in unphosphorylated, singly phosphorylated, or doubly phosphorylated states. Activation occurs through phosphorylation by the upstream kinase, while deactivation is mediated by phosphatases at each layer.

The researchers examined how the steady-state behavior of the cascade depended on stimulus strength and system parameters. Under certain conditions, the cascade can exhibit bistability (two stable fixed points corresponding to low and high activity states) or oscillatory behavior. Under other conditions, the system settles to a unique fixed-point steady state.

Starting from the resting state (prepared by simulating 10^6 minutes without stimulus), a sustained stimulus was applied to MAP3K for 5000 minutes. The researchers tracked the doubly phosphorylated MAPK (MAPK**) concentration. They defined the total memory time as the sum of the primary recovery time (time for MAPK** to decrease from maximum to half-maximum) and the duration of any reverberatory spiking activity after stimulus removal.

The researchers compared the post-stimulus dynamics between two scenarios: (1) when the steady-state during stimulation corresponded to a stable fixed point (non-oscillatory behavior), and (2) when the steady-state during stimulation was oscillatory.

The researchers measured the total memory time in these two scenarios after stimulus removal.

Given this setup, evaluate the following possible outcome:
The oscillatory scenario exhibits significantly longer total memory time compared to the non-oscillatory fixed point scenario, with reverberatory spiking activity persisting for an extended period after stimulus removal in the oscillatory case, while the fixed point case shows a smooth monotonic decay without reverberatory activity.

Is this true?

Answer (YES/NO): NO